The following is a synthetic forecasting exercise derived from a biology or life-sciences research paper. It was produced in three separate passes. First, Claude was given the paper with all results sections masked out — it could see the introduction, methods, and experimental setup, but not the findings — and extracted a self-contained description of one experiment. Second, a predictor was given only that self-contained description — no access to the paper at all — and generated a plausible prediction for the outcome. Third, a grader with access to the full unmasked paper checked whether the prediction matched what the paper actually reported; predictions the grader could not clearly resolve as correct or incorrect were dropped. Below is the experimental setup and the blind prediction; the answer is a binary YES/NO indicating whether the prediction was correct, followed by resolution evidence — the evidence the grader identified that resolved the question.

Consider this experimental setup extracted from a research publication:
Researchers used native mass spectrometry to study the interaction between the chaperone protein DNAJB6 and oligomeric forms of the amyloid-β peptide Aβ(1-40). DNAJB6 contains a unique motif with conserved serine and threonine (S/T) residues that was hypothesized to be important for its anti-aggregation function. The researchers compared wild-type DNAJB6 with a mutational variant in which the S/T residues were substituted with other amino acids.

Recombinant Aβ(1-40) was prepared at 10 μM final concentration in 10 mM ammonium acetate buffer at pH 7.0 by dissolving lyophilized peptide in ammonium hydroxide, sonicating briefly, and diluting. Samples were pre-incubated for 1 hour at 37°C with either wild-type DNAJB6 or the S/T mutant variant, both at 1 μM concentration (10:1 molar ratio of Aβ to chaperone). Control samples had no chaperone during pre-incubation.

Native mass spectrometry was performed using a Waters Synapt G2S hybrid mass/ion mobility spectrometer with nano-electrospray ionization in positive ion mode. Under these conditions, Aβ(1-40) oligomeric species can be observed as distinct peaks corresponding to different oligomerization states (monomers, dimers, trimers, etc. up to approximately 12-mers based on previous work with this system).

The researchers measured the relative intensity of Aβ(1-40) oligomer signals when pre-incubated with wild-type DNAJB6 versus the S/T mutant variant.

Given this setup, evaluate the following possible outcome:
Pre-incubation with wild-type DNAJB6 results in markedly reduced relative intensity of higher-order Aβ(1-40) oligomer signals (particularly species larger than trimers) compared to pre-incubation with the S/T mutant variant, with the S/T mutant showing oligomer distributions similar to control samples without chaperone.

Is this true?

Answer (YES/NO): NO